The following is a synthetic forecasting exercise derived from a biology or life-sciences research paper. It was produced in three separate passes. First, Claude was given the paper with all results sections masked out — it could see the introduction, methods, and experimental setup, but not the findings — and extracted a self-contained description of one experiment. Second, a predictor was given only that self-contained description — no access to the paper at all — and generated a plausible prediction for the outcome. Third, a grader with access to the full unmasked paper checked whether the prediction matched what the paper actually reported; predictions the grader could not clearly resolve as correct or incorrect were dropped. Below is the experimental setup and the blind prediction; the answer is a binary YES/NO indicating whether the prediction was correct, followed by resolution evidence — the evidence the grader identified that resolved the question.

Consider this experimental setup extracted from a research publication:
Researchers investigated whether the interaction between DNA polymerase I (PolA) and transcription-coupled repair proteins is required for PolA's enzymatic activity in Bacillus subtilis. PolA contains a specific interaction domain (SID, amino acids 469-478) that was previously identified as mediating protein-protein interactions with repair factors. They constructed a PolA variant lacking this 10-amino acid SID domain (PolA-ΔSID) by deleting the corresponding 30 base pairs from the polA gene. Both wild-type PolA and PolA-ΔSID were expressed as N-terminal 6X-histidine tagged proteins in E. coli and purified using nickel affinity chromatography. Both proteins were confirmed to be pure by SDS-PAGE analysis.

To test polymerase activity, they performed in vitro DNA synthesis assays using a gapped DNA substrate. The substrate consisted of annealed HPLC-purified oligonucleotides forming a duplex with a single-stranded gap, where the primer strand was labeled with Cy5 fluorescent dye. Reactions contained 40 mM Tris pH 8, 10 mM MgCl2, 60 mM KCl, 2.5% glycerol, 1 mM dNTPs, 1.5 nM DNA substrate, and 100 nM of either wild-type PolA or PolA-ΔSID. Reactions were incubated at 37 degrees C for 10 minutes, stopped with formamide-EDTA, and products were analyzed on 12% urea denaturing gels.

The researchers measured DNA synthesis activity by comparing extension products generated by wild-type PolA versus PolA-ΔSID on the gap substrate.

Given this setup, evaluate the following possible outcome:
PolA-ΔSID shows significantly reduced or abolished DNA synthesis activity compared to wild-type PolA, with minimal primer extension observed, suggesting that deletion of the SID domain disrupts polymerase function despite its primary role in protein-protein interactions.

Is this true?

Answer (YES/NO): NO